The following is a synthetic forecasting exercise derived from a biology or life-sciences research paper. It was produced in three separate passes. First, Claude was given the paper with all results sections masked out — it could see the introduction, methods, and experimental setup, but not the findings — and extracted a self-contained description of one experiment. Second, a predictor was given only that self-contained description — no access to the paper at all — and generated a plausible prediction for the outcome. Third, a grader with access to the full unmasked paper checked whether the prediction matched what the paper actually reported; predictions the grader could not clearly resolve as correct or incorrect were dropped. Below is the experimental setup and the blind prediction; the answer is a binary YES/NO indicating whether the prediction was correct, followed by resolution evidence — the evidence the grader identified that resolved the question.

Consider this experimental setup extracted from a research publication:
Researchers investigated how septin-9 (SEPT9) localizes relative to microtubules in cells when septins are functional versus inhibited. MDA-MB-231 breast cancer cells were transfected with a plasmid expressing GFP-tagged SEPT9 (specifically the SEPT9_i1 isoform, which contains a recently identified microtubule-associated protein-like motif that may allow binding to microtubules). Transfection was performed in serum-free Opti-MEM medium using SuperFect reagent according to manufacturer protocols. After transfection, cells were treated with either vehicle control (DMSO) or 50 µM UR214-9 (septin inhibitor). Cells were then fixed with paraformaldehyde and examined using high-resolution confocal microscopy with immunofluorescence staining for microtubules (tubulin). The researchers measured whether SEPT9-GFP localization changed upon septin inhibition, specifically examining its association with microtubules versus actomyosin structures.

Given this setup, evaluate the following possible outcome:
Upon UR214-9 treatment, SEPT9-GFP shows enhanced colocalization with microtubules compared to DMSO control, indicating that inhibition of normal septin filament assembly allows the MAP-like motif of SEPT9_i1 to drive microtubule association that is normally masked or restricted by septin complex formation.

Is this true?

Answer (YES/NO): YES